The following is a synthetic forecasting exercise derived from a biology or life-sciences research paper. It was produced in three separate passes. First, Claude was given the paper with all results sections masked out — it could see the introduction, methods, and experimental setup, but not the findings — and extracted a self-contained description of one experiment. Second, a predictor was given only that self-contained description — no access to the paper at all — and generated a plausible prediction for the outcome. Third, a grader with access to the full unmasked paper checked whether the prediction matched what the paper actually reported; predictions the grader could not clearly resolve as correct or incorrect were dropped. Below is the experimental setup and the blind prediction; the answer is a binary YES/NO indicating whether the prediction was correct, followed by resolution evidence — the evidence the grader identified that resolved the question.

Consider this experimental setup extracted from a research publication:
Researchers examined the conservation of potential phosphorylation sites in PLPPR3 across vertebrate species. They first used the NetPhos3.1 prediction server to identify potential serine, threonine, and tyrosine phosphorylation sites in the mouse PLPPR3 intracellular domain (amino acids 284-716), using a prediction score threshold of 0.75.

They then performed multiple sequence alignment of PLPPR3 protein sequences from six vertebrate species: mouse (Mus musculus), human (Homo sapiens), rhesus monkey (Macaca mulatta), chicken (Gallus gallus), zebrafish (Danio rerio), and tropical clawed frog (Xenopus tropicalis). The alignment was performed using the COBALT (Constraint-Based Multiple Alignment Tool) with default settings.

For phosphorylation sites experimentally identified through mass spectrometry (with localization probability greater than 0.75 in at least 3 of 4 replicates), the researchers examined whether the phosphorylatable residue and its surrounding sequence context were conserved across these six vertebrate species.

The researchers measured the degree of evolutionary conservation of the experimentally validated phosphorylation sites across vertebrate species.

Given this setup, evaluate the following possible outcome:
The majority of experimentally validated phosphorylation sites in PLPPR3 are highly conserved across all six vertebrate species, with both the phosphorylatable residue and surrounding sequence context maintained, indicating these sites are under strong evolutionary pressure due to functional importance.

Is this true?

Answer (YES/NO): NO